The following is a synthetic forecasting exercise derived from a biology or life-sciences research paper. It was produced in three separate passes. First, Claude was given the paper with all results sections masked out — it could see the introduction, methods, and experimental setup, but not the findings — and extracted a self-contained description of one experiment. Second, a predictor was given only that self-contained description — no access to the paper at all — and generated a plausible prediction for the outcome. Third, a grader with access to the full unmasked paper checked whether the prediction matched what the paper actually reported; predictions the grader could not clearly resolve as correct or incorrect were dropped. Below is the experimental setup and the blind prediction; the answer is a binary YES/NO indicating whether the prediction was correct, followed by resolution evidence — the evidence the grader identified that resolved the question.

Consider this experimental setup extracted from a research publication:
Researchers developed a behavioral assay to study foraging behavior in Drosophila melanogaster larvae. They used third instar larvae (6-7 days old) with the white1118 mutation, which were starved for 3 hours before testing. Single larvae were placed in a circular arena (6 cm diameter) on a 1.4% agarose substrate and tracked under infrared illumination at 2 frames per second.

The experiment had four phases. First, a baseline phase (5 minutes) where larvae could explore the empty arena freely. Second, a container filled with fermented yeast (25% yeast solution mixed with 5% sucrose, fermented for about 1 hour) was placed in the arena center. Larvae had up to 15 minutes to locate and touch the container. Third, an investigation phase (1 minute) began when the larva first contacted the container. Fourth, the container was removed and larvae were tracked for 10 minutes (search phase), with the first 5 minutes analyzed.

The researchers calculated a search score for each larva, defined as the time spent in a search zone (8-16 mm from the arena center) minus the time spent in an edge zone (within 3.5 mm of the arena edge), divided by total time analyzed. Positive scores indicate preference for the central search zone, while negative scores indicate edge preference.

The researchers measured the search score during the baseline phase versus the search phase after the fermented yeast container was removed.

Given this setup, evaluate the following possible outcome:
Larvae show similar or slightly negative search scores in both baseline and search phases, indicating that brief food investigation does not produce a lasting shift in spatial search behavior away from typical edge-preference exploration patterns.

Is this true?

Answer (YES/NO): NO